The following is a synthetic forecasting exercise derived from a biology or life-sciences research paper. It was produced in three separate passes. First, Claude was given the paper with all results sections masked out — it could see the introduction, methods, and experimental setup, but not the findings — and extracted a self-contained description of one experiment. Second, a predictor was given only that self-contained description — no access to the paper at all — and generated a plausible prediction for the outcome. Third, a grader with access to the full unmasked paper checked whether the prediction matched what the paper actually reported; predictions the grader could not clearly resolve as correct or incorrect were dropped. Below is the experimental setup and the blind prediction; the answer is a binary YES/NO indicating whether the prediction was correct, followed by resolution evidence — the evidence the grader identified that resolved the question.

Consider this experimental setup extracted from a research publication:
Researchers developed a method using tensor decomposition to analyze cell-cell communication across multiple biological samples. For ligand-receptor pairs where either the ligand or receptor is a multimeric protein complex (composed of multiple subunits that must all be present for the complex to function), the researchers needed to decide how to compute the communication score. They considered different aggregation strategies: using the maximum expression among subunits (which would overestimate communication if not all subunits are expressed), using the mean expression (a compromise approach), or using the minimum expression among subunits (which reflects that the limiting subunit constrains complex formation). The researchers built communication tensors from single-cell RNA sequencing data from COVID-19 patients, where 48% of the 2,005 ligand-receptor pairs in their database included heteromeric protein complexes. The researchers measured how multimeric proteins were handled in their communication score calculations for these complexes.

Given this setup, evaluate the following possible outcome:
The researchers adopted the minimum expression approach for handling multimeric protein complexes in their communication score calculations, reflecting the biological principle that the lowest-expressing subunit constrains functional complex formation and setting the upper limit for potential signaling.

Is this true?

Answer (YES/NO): YES